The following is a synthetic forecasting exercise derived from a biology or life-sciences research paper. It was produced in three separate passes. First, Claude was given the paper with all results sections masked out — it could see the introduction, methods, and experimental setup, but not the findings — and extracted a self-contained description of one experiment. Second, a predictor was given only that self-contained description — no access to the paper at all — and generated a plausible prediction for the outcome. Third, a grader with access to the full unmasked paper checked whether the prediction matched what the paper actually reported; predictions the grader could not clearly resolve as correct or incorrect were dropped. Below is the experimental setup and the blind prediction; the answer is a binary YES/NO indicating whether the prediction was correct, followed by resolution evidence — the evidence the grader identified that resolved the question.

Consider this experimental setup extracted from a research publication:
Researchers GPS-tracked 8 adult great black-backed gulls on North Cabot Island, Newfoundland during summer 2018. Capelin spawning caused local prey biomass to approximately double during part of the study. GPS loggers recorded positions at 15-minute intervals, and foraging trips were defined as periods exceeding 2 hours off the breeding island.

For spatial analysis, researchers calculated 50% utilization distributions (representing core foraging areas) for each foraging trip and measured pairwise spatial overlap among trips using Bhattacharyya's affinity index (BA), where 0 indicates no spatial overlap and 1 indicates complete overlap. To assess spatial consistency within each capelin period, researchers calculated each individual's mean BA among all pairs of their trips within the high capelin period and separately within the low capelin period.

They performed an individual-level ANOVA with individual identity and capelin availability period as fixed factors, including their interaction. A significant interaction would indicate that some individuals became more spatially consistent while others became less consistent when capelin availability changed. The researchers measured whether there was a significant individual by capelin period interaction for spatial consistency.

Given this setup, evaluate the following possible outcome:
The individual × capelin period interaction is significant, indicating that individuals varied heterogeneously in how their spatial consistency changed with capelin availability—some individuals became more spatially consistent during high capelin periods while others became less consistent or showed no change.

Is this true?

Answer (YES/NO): YES